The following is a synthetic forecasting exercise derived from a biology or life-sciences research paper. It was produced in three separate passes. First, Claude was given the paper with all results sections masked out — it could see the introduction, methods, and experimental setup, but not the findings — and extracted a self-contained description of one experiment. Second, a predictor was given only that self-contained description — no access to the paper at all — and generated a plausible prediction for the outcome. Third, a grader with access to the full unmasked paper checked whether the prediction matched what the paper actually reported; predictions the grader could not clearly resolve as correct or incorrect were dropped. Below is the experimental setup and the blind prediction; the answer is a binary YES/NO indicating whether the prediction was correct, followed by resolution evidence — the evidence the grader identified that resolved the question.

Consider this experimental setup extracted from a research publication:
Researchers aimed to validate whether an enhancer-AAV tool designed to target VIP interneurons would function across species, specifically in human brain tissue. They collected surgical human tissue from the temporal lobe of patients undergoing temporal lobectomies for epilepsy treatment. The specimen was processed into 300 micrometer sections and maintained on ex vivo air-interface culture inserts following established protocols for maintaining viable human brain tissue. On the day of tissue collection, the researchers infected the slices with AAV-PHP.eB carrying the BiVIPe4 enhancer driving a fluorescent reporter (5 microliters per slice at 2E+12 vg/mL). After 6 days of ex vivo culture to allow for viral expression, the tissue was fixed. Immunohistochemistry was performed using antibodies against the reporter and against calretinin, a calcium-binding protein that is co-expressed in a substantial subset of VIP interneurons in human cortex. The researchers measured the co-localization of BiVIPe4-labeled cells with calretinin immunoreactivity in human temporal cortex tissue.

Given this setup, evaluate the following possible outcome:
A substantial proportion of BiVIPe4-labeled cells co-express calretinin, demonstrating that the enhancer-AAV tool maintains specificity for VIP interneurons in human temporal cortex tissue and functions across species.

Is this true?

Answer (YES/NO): YES